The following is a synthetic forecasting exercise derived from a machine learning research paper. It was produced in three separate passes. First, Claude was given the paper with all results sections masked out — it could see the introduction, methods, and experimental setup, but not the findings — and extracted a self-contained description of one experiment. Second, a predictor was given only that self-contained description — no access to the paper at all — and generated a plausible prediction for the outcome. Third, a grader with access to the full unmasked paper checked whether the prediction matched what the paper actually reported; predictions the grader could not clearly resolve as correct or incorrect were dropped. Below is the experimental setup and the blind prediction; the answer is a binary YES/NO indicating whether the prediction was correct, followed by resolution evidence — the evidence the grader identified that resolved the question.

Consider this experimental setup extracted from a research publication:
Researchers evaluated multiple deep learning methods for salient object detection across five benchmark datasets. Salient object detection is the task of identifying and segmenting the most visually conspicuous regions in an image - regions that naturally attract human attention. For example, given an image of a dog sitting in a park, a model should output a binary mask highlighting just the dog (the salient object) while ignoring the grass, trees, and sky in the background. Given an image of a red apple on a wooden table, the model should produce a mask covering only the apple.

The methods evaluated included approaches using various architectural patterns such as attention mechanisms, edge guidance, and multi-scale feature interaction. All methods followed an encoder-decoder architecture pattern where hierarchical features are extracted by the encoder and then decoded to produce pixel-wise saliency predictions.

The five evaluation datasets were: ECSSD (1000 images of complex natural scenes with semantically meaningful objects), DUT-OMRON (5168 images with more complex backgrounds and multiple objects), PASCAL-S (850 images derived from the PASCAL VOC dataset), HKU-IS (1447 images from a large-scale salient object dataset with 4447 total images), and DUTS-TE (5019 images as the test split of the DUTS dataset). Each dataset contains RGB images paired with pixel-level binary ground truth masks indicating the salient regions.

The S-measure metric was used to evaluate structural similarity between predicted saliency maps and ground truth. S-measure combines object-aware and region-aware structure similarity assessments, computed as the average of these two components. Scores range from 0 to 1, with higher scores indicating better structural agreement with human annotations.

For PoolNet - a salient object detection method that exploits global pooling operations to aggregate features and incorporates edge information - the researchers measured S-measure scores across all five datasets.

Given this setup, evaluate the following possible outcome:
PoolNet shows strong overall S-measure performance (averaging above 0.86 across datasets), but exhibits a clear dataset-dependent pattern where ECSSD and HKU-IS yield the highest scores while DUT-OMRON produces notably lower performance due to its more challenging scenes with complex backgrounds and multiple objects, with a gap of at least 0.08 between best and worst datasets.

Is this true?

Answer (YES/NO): YES